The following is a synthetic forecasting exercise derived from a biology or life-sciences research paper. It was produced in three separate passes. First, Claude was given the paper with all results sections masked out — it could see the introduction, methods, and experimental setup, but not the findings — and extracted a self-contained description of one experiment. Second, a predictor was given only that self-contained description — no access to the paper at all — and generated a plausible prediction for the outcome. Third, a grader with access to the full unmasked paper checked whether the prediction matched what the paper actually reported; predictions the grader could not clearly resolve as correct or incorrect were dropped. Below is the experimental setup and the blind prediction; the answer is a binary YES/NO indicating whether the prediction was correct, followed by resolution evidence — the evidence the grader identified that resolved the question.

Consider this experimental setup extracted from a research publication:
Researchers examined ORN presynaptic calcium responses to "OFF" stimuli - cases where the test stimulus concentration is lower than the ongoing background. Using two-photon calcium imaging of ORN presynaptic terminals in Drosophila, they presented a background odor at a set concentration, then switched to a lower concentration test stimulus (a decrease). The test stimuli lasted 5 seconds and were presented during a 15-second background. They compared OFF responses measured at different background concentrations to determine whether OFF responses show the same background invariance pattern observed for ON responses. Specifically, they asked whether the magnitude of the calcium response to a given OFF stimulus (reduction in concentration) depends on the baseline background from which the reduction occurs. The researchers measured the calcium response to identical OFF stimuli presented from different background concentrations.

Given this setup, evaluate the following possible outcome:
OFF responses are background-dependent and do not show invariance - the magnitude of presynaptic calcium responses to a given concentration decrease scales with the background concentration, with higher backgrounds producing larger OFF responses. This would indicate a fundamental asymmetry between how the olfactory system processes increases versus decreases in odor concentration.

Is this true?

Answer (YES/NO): YES